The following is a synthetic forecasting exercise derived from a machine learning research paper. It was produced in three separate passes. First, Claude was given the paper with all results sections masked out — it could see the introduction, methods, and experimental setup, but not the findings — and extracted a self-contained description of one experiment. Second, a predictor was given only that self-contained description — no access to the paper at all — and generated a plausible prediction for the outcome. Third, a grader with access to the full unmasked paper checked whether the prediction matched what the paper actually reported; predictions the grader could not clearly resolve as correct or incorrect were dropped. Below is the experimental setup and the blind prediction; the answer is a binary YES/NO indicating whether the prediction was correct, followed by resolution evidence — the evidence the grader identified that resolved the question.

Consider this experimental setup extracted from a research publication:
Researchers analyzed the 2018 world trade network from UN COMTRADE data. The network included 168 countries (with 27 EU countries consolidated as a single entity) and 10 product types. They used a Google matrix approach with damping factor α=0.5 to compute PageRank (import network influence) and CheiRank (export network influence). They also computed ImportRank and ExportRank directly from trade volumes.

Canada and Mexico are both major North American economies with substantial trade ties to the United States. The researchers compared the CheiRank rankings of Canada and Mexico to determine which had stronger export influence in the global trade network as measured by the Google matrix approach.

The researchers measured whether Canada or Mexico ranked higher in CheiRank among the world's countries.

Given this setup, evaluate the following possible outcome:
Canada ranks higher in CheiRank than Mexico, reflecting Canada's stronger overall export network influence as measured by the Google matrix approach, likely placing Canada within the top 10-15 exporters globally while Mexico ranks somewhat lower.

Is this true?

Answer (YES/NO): YES